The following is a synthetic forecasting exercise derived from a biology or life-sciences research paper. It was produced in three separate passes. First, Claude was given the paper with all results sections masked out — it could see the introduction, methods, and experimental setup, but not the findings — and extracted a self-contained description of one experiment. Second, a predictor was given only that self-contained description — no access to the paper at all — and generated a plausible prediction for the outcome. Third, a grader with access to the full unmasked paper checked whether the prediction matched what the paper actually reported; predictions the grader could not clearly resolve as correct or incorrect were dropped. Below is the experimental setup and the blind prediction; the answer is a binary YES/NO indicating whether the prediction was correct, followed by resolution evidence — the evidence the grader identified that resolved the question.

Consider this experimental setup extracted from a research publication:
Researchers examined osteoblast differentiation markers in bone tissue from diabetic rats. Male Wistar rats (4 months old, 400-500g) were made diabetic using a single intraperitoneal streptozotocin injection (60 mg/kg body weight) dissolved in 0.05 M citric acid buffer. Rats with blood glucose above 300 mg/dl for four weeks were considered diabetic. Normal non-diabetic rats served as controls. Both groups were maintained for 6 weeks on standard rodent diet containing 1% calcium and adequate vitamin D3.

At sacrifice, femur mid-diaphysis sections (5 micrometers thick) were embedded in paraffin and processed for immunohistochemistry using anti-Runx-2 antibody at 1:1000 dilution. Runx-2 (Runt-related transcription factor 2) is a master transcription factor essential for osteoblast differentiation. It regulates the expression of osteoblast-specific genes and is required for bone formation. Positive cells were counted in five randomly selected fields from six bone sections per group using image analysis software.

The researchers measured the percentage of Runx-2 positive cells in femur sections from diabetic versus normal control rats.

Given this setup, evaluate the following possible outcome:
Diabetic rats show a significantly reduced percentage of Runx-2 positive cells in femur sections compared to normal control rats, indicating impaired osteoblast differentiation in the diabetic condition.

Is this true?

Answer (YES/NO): YES